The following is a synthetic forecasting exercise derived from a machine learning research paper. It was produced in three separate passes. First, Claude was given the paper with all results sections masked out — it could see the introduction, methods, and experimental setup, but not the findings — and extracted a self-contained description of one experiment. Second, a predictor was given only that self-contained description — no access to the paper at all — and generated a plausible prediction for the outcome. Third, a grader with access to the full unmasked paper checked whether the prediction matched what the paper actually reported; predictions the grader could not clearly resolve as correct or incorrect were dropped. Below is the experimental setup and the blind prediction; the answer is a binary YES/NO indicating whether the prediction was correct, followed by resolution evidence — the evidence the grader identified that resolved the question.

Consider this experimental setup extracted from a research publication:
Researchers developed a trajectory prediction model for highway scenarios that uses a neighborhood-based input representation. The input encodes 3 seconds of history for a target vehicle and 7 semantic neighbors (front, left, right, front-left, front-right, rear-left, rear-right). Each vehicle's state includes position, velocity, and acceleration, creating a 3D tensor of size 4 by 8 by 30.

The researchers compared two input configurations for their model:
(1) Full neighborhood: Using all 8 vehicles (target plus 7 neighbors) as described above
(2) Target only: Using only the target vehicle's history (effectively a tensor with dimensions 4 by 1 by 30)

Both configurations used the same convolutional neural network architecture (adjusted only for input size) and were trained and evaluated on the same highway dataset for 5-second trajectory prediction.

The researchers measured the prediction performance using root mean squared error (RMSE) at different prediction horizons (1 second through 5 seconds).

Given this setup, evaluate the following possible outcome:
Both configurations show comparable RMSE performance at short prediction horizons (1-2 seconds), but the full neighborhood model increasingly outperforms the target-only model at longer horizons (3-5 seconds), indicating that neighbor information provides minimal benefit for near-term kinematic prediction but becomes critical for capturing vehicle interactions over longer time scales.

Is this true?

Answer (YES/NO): NO